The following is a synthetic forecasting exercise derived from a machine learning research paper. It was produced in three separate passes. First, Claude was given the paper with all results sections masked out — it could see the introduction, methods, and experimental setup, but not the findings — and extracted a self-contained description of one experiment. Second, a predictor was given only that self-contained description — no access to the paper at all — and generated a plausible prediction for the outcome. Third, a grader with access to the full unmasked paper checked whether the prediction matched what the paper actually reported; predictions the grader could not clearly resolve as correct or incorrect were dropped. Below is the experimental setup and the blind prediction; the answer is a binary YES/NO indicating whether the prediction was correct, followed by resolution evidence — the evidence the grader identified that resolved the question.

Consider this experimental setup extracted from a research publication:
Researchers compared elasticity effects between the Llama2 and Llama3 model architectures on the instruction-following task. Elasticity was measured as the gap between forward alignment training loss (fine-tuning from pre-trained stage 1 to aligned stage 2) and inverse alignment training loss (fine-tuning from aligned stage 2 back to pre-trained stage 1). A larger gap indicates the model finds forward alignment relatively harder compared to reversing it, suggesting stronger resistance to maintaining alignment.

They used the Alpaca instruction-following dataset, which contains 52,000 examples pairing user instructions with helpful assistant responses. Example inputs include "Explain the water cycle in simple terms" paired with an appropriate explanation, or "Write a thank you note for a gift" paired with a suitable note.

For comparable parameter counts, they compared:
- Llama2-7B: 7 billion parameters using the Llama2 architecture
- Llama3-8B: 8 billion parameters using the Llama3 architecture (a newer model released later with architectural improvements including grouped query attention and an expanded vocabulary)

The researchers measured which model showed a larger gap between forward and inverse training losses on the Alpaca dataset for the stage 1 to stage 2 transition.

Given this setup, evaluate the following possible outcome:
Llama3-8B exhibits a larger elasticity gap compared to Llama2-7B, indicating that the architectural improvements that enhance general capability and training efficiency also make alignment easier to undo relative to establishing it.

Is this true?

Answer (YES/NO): NO